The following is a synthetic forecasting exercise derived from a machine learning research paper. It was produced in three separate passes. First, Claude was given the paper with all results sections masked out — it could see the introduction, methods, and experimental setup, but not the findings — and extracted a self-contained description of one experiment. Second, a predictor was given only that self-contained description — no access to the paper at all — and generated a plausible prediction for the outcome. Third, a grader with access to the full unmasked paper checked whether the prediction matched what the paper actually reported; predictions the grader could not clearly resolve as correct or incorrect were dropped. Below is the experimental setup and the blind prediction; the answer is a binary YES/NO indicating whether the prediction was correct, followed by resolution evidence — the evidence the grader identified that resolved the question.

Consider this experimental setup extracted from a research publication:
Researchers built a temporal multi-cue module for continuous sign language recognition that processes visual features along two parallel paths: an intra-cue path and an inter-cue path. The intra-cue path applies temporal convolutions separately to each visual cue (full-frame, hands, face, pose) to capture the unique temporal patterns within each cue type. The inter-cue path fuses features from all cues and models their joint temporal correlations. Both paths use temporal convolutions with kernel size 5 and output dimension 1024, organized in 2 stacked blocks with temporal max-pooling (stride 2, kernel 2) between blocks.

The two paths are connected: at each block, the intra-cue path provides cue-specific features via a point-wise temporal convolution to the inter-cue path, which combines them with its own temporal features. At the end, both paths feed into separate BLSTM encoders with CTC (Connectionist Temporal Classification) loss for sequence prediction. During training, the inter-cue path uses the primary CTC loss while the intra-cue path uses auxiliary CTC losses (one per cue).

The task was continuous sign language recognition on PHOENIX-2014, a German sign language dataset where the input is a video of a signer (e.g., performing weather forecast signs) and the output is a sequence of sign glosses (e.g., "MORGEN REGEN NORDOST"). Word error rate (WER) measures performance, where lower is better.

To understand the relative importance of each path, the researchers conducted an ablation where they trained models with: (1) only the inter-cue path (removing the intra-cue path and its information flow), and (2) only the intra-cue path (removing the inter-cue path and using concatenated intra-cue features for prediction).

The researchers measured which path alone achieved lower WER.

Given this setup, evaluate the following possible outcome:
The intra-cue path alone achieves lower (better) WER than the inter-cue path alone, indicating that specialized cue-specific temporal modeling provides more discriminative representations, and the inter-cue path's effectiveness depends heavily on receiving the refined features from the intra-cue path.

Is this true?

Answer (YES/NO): NO